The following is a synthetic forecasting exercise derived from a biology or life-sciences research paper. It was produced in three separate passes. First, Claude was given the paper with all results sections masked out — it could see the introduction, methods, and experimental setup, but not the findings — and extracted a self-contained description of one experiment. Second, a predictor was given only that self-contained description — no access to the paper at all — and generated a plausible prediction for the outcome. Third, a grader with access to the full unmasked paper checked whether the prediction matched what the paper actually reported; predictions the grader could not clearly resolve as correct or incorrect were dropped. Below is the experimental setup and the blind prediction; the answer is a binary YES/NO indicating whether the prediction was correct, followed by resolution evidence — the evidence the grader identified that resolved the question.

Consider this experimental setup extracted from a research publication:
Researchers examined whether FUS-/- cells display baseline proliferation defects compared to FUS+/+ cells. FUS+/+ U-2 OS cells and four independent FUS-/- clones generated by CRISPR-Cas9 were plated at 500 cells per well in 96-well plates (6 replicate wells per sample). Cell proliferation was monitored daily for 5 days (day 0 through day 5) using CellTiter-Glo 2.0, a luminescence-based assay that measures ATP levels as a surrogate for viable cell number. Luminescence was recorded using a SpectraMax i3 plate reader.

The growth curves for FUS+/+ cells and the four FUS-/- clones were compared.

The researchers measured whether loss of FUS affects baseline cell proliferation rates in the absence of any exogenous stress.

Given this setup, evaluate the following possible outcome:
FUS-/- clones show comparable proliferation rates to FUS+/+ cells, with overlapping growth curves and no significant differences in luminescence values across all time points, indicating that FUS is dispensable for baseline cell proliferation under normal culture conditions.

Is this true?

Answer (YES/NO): NO